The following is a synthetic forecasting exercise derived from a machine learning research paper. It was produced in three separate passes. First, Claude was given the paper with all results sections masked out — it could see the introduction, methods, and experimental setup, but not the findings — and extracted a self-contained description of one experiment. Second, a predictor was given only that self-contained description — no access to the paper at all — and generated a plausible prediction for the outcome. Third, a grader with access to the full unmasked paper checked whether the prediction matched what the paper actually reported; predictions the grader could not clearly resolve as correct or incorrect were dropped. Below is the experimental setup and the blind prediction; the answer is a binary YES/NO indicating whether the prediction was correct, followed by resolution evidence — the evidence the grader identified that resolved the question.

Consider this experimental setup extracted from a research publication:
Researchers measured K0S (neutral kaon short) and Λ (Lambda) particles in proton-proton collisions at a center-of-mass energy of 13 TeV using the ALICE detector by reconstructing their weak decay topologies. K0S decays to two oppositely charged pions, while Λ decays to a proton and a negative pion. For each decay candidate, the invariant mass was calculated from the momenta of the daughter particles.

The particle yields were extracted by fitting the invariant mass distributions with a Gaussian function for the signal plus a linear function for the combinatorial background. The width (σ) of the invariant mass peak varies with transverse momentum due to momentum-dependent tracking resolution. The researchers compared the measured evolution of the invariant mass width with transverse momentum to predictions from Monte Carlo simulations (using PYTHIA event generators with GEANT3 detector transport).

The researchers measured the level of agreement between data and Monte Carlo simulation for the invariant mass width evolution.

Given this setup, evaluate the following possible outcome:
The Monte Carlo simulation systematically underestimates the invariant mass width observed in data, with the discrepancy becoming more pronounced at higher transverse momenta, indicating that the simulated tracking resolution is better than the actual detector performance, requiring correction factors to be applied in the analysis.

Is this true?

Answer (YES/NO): NO